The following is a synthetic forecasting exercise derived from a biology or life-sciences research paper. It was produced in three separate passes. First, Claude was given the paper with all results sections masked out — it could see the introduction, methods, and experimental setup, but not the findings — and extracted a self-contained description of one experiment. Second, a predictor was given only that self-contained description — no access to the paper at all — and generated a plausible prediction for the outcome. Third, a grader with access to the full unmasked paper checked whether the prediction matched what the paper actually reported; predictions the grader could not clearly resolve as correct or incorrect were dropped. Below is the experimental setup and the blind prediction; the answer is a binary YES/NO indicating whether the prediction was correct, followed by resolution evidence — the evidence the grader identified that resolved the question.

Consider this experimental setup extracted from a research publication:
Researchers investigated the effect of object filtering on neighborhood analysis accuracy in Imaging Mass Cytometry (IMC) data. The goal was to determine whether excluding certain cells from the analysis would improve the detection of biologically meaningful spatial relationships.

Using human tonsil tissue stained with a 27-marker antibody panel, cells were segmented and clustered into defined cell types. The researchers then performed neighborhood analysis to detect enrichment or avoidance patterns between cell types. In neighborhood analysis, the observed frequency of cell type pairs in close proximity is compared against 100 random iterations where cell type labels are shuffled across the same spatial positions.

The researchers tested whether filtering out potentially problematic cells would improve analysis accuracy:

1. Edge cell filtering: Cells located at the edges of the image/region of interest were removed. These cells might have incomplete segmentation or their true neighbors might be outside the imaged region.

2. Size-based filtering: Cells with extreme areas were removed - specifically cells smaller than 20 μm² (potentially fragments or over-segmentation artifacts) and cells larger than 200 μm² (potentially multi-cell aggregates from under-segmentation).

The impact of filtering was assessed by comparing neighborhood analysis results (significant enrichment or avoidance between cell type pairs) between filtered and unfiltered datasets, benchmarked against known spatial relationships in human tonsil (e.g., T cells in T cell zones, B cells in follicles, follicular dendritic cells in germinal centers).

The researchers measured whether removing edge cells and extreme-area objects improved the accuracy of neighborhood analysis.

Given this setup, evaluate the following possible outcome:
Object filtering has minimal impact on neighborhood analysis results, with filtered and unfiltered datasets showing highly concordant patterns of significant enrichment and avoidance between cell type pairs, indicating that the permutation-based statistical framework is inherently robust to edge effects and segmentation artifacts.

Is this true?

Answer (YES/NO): NO